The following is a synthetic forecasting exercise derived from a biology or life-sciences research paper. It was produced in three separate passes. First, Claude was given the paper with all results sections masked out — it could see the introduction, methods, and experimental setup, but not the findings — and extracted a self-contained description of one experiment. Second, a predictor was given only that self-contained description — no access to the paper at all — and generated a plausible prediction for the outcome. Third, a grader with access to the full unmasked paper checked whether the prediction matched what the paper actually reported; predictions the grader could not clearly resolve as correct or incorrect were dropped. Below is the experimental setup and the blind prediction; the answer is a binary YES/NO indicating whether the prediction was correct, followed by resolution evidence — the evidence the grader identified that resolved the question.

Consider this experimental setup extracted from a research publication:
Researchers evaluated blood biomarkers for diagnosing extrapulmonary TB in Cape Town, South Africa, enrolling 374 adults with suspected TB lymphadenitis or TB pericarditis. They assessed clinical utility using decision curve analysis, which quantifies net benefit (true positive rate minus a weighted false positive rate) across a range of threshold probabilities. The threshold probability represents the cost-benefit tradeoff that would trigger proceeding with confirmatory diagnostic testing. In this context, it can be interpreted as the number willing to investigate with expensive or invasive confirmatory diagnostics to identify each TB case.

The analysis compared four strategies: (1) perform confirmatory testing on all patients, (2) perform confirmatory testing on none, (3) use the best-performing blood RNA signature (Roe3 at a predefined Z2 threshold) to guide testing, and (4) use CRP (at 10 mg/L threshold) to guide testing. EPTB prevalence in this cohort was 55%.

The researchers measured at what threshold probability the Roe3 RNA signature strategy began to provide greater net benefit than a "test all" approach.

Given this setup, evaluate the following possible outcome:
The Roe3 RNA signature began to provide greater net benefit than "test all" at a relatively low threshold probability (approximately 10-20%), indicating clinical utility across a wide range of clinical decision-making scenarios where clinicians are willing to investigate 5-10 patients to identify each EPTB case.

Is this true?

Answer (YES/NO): NO